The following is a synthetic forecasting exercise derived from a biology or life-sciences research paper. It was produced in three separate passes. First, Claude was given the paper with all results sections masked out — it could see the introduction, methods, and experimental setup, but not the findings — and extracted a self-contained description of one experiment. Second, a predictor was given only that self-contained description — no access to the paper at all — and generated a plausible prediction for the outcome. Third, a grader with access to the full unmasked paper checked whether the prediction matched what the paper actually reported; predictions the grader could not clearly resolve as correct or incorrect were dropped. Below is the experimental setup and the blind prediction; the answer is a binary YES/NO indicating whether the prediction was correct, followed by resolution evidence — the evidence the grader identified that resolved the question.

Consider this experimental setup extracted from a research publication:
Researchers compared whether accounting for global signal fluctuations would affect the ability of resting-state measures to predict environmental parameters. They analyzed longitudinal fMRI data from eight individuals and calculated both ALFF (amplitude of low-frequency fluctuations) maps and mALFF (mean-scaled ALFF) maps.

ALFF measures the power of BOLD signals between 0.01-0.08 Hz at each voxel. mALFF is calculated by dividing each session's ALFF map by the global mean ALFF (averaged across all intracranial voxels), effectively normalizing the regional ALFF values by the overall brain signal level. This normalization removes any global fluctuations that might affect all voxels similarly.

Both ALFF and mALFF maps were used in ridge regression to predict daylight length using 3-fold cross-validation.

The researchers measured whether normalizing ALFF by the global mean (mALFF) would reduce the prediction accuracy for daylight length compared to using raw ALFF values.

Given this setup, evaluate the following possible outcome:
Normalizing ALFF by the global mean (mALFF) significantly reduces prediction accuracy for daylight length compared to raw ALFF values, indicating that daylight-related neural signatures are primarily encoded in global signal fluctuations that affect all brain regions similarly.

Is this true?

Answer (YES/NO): NO